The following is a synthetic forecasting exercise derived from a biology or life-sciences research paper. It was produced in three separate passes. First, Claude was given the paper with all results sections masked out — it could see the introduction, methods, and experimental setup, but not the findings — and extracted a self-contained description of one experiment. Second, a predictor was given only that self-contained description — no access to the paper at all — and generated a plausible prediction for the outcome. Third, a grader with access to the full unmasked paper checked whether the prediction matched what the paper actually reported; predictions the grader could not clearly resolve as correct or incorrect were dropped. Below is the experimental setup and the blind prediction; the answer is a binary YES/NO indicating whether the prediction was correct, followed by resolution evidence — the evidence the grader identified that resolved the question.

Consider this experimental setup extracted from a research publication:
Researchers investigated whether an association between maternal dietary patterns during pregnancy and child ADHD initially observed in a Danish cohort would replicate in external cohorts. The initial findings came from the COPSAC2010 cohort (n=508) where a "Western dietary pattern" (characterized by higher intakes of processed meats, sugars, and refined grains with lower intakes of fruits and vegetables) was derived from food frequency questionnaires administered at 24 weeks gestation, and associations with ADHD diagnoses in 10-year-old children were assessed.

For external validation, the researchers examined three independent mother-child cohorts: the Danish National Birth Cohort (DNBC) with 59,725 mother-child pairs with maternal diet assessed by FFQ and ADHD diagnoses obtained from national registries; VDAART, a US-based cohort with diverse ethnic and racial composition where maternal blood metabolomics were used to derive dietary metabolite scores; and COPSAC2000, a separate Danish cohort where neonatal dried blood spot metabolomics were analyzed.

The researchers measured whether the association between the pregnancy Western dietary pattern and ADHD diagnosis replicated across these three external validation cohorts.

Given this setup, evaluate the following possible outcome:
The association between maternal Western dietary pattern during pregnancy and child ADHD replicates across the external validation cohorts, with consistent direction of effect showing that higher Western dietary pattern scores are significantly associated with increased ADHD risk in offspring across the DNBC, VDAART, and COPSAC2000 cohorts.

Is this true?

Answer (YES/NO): NO